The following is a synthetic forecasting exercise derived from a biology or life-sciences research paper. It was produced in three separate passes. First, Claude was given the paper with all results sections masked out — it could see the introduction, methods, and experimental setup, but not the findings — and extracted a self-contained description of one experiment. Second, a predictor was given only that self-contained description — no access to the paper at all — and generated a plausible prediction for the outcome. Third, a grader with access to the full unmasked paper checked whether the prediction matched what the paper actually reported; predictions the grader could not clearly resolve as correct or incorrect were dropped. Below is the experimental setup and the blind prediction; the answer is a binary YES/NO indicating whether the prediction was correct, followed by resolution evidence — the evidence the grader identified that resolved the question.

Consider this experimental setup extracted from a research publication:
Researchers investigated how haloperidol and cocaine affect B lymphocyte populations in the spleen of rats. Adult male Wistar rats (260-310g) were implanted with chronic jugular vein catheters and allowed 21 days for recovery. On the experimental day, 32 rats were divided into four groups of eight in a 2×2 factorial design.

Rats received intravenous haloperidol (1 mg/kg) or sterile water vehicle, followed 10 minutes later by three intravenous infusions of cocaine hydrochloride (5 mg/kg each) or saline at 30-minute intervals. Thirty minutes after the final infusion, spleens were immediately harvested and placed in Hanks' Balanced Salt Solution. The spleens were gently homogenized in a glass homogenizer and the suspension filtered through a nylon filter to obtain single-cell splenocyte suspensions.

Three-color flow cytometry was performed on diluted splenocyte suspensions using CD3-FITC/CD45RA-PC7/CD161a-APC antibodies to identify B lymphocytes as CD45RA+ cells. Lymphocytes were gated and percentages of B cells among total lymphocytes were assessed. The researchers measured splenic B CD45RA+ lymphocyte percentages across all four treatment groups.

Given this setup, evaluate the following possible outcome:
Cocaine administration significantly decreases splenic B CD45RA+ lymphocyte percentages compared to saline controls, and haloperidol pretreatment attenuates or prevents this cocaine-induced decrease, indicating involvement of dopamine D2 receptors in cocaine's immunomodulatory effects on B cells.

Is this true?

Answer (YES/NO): NO